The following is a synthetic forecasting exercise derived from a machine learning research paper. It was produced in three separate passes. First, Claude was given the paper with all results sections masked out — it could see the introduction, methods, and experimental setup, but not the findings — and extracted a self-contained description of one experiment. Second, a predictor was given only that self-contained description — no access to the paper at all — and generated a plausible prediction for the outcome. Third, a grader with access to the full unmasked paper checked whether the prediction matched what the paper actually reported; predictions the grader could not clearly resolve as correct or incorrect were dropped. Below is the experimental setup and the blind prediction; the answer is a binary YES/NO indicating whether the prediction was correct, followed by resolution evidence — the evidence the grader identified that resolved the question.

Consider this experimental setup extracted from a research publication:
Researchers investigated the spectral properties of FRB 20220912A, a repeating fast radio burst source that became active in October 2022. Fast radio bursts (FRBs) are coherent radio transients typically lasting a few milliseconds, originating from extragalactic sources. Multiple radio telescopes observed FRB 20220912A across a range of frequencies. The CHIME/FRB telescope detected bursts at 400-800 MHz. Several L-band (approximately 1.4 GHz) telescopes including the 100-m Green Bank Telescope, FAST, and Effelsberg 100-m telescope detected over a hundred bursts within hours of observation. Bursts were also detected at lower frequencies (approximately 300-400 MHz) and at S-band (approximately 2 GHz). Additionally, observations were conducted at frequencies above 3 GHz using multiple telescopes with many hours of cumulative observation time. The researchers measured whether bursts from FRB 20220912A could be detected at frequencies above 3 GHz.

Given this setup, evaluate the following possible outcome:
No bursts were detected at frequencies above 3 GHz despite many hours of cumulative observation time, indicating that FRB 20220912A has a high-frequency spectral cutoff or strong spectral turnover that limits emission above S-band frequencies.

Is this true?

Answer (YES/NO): YES